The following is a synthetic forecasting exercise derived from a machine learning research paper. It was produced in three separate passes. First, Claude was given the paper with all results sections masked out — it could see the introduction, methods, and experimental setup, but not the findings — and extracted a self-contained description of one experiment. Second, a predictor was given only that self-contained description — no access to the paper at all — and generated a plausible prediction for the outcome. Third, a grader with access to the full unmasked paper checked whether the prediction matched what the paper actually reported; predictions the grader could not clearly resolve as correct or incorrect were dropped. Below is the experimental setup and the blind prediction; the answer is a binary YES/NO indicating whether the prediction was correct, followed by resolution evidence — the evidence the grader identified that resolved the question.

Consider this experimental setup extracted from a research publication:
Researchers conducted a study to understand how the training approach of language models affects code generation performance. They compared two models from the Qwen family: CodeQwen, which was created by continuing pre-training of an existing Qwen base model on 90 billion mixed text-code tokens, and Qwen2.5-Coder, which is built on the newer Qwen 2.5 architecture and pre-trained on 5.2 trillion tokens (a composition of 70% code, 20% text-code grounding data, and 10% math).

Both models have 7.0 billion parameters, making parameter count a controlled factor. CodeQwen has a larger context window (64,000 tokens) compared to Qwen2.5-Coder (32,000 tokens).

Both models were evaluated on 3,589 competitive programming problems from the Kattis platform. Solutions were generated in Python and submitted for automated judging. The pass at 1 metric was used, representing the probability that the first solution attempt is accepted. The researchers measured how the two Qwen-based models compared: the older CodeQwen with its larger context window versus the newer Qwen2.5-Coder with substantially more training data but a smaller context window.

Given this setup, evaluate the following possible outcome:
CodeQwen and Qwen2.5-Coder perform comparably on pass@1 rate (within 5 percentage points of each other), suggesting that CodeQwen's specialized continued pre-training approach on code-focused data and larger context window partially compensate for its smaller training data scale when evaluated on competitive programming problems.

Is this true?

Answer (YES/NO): NO